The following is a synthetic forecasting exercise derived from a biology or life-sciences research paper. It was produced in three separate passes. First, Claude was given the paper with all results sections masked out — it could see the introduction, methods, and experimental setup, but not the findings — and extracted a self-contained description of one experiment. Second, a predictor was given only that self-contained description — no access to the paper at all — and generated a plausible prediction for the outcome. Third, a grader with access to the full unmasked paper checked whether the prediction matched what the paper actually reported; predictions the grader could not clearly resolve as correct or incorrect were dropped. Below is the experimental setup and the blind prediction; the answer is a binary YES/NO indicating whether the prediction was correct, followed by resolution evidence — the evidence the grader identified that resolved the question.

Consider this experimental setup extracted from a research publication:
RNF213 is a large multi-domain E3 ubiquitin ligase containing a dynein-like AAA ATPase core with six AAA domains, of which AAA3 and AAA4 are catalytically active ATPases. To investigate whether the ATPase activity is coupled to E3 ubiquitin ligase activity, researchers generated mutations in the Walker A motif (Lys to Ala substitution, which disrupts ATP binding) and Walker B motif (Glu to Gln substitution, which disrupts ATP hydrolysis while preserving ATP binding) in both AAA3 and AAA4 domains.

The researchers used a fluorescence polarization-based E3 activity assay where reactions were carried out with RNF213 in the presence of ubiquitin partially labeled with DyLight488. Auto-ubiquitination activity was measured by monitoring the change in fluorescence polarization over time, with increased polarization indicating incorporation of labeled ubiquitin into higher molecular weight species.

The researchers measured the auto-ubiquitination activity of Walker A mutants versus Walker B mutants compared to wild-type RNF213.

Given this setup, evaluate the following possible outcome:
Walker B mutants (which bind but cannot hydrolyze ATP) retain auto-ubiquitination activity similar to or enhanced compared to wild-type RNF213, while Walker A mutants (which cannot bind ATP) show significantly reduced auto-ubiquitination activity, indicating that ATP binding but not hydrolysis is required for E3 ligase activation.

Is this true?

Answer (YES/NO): YES